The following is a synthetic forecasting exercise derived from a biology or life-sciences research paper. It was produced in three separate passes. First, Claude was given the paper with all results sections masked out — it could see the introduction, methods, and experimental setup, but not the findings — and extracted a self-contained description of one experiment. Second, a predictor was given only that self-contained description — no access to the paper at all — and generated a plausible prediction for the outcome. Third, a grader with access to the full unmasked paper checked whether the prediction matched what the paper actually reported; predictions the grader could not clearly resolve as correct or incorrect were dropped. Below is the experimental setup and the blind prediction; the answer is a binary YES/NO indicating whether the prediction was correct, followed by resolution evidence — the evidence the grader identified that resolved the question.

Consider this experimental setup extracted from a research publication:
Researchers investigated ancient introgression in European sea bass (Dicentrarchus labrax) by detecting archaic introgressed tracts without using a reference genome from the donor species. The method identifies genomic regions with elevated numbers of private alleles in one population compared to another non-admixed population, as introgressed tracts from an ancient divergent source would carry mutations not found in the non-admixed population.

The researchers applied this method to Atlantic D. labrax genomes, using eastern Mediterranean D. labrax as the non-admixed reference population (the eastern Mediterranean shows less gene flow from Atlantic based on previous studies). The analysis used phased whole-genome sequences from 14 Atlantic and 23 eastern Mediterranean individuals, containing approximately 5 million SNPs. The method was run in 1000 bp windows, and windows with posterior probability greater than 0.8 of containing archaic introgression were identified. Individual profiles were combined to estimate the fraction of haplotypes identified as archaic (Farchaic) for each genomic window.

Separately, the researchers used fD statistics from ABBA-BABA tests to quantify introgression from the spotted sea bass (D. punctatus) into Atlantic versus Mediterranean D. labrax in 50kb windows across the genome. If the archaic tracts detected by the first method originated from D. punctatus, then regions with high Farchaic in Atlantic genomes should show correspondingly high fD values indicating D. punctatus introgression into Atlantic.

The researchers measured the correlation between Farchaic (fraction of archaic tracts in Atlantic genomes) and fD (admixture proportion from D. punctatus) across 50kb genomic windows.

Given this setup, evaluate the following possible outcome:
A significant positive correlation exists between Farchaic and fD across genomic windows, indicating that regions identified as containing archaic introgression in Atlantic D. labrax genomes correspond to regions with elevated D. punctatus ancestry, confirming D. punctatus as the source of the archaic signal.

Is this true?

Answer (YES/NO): YES